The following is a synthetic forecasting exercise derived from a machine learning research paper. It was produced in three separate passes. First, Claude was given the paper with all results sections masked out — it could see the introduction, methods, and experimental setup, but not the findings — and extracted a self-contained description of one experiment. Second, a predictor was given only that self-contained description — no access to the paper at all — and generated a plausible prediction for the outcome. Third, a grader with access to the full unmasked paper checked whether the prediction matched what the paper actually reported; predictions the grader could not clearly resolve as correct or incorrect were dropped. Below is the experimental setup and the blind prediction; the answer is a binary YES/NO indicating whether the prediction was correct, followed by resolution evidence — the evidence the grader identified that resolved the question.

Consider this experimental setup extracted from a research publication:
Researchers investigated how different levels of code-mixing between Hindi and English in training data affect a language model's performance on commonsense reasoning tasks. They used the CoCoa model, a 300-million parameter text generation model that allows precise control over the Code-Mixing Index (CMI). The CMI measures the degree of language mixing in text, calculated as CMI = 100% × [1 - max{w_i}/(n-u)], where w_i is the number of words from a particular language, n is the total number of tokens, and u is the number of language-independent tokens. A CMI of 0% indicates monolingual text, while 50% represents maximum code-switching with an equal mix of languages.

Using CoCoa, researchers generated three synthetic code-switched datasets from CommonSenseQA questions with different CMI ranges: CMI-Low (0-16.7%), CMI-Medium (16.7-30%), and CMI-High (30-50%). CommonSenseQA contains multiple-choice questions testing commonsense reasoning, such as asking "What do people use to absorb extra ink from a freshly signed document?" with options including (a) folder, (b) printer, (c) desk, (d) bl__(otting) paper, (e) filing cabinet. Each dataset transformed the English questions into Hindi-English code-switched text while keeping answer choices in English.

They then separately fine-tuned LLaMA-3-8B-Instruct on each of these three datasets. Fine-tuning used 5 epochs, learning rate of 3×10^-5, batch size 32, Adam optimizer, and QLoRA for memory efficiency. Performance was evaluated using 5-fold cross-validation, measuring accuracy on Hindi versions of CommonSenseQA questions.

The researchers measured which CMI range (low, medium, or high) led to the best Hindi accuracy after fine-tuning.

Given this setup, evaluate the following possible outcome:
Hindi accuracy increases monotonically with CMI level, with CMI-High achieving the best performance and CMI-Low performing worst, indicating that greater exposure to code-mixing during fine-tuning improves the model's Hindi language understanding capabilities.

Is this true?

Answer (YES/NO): NO